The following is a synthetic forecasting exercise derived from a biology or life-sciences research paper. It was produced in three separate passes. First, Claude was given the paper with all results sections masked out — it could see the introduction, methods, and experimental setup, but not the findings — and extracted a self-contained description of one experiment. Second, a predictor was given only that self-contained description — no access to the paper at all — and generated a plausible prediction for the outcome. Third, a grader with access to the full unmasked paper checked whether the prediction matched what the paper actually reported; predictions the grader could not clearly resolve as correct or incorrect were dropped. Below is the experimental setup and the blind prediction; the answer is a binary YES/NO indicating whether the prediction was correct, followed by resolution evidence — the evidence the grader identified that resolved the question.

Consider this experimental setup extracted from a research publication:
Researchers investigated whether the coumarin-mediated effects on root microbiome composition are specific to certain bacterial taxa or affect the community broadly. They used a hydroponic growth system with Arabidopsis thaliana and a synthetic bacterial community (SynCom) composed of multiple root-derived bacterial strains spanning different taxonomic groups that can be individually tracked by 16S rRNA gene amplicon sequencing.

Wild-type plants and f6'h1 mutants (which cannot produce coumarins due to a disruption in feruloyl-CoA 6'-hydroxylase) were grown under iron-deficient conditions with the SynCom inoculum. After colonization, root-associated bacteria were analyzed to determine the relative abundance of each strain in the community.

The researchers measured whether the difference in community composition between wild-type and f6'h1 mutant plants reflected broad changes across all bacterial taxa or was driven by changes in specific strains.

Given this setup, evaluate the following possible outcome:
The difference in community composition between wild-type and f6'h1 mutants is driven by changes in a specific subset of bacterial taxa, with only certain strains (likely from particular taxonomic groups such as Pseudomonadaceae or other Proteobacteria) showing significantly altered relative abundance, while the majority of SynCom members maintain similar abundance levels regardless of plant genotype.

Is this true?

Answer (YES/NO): YES